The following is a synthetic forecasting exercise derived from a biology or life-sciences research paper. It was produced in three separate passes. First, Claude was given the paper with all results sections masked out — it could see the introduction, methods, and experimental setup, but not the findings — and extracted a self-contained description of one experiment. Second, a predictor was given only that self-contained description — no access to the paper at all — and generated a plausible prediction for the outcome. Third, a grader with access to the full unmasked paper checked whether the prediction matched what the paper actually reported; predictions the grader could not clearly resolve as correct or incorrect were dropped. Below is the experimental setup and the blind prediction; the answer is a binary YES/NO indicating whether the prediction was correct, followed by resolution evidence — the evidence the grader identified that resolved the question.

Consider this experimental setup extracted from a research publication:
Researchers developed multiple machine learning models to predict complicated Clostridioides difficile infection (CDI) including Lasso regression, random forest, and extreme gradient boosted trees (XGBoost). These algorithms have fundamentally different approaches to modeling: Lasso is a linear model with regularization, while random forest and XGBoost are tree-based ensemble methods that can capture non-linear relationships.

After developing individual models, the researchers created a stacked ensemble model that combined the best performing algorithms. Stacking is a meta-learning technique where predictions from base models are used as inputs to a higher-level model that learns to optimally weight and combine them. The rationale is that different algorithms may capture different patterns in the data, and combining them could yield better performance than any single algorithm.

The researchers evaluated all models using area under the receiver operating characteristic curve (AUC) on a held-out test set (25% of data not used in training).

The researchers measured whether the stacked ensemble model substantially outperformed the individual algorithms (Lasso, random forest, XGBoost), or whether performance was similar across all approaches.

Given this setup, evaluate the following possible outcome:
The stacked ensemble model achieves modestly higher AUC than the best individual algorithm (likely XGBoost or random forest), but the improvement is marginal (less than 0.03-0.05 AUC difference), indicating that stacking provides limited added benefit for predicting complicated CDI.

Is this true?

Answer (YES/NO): NO